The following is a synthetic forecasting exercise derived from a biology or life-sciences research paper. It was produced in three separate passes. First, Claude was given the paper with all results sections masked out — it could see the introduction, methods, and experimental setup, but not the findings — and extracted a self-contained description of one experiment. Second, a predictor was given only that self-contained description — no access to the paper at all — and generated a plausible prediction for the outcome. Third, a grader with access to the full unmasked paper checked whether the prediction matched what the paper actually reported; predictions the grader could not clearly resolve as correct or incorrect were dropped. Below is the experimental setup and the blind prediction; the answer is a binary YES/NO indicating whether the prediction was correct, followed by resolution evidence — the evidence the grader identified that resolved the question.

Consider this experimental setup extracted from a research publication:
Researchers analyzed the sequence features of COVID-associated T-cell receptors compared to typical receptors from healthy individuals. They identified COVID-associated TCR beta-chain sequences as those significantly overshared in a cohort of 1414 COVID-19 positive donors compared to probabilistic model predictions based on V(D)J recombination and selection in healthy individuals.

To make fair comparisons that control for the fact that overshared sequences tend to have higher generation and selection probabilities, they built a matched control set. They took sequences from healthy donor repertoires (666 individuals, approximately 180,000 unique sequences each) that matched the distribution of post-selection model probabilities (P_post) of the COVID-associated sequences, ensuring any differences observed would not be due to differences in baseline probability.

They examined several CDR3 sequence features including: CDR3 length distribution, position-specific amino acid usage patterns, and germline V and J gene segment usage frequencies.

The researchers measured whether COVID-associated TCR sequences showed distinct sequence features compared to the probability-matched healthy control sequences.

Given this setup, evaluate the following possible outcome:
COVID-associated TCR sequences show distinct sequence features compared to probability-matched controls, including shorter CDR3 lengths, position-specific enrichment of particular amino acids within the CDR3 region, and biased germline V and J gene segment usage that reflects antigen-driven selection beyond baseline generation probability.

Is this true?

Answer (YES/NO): NO